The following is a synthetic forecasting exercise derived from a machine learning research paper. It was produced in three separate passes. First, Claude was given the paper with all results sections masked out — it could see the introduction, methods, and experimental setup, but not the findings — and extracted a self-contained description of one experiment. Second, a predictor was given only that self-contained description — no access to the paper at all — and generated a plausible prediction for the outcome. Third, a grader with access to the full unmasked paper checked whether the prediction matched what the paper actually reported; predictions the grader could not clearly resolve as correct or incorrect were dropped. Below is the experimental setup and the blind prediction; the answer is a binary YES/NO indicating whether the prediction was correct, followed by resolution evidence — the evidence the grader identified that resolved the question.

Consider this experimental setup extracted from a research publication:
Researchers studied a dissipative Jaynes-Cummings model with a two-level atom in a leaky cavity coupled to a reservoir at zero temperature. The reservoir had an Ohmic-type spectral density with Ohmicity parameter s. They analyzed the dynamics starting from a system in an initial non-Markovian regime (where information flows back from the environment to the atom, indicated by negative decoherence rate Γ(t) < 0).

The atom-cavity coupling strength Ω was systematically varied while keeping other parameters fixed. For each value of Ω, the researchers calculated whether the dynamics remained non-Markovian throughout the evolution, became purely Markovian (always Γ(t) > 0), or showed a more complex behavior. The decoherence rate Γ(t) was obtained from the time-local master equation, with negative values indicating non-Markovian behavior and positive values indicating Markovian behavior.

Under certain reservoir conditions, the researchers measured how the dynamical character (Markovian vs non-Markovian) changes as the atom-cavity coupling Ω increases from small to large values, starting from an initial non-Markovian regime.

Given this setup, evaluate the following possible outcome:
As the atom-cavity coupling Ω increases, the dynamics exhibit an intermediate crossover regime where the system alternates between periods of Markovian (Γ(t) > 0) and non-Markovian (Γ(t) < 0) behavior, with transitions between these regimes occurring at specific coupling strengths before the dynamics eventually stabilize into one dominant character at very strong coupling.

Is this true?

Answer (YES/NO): NO